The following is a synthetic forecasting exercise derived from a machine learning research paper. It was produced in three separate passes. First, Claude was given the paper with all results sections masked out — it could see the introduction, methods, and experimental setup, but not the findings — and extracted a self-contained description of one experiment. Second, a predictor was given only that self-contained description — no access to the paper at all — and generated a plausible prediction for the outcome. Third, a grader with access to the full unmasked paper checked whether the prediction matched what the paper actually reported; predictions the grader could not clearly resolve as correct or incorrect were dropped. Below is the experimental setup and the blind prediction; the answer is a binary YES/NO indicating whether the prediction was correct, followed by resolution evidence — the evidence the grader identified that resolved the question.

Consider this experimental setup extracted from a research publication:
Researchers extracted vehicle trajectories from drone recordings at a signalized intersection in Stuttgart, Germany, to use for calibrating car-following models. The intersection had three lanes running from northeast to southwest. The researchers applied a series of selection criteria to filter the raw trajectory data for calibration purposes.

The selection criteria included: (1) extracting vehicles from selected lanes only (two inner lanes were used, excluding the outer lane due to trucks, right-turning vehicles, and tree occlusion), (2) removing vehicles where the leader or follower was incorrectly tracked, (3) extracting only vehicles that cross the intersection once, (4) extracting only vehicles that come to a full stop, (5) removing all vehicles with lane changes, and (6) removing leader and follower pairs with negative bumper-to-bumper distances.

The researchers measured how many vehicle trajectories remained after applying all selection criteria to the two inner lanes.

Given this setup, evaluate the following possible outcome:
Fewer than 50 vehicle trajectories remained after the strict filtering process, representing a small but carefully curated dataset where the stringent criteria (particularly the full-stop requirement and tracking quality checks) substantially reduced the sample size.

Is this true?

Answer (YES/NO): NO